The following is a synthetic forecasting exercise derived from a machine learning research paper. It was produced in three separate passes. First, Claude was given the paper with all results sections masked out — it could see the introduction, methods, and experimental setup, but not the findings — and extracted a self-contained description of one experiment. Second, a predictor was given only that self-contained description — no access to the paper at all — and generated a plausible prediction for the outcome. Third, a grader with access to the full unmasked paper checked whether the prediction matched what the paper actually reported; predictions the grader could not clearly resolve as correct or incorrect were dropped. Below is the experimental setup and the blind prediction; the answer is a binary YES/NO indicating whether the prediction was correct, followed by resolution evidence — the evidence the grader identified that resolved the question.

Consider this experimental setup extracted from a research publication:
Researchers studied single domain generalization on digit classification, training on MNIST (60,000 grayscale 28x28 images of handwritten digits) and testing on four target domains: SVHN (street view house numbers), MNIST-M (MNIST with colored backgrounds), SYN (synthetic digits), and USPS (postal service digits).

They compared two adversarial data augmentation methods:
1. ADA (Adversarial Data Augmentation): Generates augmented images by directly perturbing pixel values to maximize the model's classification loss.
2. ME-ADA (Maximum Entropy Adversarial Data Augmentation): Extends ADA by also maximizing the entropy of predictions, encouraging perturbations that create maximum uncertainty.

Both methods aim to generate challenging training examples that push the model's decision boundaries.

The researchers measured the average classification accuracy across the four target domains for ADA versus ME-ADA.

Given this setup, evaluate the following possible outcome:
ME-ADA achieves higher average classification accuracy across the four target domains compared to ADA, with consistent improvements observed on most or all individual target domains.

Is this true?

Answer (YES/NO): YES